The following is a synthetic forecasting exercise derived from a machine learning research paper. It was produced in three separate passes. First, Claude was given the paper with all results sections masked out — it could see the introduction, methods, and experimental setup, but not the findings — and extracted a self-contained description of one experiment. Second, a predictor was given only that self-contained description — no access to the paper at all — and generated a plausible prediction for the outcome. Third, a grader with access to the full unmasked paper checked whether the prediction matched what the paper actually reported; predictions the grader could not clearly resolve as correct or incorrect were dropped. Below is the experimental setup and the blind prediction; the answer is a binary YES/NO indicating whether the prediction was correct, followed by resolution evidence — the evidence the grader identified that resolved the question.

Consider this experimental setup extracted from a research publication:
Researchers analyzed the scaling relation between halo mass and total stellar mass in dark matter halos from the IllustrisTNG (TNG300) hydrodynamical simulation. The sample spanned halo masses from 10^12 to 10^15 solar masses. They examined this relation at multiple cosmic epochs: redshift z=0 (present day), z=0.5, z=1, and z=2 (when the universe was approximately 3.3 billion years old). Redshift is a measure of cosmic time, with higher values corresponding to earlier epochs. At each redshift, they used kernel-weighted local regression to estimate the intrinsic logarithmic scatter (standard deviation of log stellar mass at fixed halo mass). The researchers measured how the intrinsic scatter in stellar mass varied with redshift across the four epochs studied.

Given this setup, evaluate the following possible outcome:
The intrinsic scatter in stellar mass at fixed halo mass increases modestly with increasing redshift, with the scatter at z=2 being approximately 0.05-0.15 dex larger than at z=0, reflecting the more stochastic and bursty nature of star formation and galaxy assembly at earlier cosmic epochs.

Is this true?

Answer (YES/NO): NO